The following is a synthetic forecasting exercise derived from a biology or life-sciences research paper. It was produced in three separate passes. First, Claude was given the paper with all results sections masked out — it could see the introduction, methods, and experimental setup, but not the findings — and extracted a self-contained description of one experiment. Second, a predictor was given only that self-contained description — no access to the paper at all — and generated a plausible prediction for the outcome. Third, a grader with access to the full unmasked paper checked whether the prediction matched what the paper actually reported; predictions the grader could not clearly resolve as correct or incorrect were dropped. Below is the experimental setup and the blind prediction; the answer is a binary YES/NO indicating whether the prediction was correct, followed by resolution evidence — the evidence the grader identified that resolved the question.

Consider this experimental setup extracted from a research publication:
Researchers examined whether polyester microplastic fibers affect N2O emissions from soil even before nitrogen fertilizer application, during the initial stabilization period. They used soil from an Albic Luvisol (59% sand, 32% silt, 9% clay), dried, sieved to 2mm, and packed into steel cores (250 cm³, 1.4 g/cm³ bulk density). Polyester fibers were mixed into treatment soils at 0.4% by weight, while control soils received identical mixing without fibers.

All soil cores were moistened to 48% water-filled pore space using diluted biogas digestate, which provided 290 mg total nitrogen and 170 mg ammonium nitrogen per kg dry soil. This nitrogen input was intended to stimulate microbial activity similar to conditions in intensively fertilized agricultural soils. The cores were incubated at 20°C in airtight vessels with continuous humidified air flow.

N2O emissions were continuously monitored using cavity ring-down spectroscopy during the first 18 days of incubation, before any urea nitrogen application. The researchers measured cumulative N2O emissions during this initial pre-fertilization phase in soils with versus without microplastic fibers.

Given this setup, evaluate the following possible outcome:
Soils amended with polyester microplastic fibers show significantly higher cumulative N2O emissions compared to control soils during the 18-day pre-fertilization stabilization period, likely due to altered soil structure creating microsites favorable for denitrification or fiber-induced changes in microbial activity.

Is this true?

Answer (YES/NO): NO